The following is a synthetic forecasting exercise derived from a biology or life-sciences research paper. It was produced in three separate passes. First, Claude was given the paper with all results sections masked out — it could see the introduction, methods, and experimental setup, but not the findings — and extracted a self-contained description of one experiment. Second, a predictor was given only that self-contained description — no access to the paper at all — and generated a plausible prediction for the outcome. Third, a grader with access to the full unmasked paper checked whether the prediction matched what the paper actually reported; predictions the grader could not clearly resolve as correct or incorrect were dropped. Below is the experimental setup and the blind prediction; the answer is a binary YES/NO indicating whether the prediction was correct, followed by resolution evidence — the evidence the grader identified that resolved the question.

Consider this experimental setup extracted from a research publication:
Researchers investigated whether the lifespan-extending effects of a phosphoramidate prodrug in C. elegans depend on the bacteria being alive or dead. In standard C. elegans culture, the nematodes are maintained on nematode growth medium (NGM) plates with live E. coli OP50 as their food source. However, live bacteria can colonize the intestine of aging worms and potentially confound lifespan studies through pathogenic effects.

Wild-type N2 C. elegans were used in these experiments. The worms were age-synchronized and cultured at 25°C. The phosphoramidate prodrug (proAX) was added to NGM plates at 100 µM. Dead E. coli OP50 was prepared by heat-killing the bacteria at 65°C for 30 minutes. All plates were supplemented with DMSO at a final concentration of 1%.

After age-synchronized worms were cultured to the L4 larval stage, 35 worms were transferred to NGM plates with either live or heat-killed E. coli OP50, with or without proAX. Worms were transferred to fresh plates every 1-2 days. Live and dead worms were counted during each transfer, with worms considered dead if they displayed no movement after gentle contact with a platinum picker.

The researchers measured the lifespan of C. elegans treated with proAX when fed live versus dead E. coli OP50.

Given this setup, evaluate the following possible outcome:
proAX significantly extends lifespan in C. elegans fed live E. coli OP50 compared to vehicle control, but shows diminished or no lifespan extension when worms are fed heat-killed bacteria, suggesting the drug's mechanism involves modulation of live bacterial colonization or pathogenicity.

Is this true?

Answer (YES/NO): NO